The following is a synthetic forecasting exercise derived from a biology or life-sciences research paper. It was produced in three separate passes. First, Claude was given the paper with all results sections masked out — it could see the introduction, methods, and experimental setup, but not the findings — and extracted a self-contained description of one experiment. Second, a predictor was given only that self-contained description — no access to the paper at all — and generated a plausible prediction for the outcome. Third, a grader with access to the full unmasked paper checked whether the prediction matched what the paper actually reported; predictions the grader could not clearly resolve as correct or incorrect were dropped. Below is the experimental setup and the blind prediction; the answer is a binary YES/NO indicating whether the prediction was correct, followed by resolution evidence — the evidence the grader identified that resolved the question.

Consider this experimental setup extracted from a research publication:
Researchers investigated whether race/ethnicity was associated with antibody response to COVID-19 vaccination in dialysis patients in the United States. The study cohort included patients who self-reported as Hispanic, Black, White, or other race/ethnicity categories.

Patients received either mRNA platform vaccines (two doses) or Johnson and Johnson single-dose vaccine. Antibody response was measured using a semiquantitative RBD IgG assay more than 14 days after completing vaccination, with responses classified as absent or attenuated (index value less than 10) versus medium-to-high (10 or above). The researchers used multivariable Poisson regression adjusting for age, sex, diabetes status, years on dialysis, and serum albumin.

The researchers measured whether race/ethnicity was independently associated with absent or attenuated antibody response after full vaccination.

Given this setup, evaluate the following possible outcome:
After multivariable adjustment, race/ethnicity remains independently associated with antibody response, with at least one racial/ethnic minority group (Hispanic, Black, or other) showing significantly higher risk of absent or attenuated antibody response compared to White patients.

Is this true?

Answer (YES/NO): NO